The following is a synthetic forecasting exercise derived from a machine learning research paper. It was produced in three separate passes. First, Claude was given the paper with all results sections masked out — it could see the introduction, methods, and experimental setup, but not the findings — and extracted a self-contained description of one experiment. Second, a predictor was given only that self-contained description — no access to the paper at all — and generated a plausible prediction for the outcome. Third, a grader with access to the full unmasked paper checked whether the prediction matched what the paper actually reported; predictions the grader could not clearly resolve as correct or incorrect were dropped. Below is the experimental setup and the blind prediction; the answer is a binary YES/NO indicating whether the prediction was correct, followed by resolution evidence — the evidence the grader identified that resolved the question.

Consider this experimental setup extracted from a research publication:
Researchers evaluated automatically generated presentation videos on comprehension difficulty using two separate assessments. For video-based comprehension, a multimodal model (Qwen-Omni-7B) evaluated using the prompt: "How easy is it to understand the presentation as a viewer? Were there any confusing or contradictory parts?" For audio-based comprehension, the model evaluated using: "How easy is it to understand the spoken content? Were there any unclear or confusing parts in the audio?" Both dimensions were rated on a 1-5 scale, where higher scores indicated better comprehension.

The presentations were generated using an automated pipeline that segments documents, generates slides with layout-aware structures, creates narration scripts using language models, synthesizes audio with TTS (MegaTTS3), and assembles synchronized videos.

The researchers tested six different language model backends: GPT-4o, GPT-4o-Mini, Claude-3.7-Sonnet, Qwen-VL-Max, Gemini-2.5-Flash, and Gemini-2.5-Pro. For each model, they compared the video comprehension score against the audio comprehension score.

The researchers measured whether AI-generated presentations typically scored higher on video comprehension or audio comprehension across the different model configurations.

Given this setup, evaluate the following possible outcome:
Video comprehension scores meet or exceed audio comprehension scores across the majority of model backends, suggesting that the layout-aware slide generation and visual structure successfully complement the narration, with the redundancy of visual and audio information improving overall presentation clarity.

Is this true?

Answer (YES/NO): NO